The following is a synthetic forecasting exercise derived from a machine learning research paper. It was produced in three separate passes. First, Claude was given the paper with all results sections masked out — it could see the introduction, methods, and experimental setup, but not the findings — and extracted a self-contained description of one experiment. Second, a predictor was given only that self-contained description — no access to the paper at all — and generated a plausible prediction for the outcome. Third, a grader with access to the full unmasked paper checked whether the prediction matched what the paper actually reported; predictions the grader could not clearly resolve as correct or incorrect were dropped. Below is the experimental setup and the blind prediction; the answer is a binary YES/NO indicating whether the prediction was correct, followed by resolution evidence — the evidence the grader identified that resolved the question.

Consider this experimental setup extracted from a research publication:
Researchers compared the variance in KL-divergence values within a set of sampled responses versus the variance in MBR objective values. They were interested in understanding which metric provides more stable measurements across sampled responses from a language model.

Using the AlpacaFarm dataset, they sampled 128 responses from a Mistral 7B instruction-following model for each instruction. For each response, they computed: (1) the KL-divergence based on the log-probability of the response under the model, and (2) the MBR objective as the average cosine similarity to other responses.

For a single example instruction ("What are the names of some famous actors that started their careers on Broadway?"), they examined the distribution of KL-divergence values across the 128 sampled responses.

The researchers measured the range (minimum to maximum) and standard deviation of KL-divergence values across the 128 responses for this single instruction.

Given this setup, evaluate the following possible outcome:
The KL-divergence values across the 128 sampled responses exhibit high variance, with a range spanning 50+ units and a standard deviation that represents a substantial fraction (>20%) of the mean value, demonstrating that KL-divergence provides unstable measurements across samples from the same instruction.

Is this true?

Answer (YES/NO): YES